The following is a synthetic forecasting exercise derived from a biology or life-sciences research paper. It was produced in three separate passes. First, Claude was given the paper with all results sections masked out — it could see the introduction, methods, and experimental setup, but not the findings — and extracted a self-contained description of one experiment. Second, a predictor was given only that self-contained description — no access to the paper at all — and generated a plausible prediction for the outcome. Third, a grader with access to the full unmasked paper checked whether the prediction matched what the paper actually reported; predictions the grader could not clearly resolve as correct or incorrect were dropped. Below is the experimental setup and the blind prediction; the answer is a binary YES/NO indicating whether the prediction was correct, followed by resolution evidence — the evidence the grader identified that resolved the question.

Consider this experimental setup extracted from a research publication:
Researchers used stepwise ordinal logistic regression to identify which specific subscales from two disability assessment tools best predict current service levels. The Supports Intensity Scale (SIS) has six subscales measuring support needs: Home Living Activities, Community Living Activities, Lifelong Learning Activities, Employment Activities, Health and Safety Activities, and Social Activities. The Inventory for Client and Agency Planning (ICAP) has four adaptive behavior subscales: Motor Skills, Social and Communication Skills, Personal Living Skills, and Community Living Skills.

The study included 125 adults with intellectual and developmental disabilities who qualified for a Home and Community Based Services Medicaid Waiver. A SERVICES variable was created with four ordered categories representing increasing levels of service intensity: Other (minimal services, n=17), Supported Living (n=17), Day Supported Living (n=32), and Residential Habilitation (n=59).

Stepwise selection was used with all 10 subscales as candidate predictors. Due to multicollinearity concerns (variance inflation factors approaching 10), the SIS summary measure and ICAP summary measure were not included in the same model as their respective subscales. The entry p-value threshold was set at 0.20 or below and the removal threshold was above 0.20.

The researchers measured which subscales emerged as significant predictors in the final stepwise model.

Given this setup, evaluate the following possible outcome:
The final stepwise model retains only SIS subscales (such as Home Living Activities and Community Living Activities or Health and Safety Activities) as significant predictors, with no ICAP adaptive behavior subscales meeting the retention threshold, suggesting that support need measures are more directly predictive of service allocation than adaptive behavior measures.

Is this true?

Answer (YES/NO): NO